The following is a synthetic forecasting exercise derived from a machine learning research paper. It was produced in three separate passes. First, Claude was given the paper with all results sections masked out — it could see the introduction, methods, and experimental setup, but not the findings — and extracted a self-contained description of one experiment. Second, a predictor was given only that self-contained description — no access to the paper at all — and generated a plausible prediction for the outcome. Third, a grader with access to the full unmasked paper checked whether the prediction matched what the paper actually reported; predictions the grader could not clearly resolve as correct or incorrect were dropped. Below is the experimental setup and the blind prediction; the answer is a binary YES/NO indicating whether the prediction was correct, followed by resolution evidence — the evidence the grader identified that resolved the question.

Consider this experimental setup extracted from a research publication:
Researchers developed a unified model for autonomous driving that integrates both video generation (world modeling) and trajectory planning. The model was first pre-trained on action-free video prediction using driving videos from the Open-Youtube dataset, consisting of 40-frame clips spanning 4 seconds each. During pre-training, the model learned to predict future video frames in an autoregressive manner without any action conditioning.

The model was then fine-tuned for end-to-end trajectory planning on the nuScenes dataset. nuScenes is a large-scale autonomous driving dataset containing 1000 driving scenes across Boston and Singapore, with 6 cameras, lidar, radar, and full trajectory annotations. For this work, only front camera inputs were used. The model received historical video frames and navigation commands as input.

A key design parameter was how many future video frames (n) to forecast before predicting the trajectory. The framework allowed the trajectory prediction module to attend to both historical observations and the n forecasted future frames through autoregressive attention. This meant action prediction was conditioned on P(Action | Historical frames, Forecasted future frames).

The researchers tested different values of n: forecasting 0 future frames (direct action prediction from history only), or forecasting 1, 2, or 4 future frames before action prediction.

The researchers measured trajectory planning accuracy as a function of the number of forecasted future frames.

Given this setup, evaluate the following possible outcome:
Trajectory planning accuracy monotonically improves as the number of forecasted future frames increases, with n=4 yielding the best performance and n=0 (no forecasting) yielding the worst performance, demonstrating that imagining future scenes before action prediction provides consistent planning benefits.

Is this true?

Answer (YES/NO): NO